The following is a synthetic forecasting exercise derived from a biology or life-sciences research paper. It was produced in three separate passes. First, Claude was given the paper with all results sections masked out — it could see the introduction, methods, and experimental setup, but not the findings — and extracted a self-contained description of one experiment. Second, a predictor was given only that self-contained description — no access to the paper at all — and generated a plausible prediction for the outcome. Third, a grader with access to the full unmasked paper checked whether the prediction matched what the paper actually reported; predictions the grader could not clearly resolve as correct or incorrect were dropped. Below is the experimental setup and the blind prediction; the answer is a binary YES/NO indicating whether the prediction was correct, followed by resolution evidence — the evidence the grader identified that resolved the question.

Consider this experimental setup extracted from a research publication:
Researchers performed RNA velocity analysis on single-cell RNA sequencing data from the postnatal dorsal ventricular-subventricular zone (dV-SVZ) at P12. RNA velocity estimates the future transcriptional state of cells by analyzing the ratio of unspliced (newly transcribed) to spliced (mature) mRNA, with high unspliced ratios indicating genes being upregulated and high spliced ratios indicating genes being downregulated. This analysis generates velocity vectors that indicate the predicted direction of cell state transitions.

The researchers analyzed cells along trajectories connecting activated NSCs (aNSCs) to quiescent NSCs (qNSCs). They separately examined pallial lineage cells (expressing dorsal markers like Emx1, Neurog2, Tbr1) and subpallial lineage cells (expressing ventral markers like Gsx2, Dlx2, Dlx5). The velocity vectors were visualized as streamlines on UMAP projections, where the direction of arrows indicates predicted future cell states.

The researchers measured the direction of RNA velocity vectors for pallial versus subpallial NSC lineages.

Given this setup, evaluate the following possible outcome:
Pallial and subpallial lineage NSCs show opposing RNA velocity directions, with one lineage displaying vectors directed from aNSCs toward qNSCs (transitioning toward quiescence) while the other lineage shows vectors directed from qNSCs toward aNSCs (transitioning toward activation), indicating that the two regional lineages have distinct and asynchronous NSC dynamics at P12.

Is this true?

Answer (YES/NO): NO